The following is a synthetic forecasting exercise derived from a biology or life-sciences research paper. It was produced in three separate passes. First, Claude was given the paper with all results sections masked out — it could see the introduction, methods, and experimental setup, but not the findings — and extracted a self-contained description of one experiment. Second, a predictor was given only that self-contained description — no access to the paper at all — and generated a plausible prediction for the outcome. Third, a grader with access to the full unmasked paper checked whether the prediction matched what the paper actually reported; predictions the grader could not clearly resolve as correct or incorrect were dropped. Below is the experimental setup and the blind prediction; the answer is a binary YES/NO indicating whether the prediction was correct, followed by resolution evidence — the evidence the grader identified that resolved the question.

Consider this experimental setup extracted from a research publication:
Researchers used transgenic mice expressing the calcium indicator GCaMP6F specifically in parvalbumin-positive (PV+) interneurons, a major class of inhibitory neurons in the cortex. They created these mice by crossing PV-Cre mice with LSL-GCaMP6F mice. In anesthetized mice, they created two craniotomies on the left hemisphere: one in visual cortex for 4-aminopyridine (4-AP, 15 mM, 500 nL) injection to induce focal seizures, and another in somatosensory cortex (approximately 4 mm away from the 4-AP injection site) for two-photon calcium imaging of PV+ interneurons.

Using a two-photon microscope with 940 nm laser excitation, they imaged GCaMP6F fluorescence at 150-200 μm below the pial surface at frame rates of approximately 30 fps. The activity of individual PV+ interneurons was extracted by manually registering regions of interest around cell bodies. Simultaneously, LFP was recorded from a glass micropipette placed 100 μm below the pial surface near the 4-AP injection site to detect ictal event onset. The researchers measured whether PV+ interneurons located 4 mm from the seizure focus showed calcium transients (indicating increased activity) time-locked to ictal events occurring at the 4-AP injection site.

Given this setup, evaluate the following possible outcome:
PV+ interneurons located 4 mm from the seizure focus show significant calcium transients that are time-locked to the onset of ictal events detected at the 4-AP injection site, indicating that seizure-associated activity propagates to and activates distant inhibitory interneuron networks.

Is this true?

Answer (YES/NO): YES